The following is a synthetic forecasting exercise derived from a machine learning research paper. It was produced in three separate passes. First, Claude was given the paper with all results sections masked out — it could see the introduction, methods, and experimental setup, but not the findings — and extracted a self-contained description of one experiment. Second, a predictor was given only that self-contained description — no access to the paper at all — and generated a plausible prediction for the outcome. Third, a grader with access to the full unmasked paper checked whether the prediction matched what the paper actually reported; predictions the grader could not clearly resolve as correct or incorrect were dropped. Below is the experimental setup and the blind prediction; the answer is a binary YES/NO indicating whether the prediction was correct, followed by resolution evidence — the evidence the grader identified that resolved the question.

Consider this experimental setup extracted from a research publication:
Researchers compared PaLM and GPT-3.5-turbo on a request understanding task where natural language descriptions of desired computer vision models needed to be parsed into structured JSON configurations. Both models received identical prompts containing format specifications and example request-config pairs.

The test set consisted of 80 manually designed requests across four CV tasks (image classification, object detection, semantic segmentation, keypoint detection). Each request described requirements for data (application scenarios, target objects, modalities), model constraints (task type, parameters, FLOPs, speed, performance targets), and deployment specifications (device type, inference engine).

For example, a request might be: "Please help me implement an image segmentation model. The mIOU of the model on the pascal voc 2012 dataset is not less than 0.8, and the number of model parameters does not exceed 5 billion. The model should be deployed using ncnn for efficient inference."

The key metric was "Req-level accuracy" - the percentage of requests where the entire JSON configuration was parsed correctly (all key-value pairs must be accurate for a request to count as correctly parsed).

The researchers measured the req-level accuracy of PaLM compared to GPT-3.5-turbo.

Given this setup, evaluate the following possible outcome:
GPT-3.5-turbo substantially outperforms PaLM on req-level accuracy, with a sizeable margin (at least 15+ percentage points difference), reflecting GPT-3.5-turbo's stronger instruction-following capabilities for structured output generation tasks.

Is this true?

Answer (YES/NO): YES